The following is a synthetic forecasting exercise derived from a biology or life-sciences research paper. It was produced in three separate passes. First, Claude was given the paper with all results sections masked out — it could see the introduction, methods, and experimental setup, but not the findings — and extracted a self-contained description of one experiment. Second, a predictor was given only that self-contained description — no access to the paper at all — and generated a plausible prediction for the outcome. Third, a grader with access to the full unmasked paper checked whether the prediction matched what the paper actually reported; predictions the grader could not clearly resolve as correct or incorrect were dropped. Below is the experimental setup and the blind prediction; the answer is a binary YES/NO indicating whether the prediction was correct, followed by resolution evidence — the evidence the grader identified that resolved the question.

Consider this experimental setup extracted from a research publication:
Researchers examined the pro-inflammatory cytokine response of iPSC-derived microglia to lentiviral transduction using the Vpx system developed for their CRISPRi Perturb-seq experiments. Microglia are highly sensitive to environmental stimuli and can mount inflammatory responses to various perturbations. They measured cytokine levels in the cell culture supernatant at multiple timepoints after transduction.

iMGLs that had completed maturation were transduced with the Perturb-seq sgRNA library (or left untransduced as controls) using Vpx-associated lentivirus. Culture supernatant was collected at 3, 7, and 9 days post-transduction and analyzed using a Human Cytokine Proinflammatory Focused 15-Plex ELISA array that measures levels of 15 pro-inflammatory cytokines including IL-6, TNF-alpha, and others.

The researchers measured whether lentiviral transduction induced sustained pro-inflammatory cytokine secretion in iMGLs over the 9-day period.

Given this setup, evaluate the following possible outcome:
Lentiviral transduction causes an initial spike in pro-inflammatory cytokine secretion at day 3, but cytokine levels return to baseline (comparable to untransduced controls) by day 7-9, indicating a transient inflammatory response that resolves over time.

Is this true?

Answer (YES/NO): YES